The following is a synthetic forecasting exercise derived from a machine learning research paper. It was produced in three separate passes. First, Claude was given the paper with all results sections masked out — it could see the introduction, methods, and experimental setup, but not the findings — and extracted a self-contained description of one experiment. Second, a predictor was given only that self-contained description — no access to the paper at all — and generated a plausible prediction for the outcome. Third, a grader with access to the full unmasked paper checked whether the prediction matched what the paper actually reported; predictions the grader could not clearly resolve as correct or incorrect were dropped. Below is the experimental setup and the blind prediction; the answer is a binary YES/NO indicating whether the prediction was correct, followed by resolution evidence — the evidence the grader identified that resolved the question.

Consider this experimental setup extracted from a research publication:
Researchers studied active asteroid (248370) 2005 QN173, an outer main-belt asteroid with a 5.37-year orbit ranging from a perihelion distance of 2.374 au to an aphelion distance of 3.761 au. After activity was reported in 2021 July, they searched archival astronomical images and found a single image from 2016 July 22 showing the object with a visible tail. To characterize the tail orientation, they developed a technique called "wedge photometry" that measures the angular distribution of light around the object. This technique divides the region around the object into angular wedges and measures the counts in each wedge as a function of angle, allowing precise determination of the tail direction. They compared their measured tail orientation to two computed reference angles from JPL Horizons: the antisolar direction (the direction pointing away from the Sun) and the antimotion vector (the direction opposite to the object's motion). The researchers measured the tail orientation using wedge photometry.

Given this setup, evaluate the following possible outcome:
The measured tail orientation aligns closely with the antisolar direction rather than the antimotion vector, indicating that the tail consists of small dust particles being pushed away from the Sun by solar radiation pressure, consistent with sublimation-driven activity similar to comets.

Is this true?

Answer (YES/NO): NO